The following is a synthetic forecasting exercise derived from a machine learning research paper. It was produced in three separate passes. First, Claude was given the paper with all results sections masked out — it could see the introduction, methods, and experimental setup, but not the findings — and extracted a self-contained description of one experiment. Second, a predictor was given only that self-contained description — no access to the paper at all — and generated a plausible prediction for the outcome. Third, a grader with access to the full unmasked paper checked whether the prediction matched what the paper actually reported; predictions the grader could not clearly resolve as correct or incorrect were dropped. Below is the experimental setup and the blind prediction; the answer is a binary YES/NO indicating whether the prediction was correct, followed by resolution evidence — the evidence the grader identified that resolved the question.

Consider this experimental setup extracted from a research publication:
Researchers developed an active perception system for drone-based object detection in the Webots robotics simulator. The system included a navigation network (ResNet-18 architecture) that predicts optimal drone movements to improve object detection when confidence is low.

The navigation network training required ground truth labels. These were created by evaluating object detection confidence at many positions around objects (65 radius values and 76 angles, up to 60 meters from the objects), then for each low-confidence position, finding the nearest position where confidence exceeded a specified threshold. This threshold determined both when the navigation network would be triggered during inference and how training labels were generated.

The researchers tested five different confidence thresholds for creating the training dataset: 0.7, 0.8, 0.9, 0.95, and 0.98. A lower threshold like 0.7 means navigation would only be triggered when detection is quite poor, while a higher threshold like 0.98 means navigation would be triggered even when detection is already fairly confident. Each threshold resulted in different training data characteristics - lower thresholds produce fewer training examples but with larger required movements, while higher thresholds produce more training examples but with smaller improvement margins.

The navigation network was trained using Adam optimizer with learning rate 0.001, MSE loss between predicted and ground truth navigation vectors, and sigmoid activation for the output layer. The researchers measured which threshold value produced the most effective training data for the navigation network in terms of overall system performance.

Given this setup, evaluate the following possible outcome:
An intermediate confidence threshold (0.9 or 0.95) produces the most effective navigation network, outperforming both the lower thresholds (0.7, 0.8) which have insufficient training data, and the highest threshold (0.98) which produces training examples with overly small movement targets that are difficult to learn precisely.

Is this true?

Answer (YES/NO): YES